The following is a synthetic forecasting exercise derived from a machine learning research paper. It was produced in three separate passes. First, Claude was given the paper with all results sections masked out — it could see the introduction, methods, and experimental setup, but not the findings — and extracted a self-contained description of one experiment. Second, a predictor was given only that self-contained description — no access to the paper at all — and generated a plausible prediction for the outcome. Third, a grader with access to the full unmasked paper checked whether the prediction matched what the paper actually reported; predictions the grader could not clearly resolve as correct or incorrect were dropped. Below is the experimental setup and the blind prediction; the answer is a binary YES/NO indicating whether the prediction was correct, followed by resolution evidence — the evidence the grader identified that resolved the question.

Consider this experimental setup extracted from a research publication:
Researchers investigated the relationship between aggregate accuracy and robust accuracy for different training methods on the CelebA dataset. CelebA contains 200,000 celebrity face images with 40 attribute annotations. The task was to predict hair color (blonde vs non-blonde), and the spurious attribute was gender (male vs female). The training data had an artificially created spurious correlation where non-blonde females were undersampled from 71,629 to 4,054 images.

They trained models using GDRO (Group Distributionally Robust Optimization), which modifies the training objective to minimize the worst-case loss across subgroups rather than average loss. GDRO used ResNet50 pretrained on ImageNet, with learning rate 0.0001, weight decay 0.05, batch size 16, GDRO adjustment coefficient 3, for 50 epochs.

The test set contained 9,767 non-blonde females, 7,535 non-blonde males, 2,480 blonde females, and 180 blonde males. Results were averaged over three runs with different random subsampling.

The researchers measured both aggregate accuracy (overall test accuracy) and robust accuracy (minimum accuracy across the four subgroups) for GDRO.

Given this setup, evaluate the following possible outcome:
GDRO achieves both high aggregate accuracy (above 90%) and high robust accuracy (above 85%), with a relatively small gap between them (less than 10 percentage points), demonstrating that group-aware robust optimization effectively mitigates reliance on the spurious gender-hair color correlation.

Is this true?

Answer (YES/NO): NO